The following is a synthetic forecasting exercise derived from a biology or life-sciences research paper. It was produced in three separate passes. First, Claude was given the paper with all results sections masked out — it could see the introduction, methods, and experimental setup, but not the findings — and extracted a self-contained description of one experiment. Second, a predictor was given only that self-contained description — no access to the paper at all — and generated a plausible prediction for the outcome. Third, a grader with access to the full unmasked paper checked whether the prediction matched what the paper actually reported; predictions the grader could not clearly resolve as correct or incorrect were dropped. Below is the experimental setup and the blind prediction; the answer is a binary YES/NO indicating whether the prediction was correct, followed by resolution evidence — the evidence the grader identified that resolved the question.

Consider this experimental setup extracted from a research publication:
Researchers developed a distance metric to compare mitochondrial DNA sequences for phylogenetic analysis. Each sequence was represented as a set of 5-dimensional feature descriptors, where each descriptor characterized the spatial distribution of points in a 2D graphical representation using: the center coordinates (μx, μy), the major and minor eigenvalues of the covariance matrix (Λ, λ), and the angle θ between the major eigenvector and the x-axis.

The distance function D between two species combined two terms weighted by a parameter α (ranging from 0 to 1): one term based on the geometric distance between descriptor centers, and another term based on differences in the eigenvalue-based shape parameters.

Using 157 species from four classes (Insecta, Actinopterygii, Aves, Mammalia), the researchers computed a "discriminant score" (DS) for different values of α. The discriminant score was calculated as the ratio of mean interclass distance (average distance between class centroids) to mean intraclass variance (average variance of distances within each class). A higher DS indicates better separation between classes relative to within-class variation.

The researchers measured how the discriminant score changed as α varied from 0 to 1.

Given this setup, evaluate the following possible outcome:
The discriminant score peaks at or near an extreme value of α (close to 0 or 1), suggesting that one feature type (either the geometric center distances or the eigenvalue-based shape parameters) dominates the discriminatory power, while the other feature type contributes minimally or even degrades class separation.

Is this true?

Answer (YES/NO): YES